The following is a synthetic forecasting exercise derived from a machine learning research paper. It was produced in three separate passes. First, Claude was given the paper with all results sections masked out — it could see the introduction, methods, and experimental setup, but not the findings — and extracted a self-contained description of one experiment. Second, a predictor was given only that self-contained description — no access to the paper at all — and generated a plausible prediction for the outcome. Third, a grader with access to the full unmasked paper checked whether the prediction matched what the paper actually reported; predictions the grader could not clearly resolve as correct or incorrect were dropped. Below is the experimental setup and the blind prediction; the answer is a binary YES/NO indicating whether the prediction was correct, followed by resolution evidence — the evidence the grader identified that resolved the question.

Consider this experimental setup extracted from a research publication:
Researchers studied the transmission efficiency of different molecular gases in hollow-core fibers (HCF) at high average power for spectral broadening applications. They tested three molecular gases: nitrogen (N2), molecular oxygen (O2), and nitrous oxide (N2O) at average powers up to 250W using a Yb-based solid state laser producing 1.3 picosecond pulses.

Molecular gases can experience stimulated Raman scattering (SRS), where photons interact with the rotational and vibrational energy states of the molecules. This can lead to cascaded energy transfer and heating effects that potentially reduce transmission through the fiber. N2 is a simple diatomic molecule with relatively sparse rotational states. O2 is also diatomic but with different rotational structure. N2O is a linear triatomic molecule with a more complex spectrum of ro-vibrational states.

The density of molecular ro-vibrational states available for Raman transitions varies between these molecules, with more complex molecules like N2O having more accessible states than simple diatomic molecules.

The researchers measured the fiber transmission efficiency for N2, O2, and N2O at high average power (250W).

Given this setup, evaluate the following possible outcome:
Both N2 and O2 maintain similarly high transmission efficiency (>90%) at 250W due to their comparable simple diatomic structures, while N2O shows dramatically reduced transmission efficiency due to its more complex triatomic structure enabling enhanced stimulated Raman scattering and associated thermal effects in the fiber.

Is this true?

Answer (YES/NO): NO